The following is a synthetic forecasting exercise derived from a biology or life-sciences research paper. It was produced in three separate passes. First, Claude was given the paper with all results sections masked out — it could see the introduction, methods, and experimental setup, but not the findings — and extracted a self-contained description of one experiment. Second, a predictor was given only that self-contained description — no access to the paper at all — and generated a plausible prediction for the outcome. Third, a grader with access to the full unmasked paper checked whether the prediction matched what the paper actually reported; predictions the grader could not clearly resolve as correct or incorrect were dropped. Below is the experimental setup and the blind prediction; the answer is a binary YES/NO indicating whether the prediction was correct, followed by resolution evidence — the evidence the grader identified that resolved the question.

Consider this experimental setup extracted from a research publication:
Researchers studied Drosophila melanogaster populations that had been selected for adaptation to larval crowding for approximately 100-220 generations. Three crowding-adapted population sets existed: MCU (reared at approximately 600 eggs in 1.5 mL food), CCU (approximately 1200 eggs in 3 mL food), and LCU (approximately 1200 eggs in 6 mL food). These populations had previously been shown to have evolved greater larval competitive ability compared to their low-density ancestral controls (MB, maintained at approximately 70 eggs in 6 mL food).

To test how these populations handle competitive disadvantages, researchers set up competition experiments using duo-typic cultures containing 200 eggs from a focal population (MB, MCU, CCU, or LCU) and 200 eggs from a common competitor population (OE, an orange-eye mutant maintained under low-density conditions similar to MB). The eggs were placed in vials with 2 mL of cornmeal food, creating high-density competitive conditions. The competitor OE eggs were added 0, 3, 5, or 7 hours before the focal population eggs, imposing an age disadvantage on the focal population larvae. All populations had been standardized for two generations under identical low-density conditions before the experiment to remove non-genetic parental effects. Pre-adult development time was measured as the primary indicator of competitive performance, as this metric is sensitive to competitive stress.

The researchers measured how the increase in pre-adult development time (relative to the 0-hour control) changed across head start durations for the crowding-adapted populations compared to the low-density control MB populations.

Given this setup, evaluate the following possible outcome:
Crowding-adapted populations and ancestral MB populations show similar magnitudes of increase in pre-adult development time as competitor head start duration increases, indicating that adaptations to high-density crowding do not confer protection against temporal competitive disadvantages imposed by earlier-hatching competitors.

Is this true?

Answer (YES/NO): NO